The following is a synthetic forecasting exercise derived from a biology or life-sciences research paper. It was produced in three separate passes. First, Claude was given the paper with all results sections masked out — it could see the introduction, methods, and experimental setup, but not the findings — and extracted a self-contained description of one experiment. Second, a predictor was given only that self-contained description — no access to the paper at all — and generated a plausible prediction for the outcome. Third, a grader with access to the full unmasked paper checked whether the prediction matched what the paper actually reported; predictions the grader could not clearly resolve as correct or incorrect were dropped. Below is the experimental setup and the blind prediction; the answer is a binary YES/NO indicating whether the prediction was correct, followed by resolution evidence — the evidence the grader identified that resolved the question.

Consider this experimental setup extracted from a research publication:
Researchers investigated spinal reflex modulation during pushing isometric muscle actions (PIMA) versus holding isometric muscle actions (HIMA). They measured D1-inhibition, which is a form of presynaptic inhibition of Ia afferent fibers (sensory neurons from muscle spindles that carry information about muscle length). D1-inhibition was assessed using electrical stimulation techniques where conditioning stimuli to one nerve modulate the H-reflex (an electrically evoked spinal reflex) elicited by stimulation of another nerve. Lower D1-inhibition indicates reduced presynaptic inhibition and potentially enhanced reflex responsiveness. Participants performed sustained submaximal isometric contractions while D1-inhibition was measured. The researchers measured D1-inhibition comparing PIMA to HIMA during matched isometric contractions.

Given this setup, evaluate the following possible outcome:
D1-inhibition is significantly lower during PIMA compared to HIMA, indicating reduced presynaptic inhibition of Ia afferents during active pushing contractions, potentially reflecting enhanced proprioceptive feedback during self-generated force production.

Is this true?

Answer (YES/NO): NO